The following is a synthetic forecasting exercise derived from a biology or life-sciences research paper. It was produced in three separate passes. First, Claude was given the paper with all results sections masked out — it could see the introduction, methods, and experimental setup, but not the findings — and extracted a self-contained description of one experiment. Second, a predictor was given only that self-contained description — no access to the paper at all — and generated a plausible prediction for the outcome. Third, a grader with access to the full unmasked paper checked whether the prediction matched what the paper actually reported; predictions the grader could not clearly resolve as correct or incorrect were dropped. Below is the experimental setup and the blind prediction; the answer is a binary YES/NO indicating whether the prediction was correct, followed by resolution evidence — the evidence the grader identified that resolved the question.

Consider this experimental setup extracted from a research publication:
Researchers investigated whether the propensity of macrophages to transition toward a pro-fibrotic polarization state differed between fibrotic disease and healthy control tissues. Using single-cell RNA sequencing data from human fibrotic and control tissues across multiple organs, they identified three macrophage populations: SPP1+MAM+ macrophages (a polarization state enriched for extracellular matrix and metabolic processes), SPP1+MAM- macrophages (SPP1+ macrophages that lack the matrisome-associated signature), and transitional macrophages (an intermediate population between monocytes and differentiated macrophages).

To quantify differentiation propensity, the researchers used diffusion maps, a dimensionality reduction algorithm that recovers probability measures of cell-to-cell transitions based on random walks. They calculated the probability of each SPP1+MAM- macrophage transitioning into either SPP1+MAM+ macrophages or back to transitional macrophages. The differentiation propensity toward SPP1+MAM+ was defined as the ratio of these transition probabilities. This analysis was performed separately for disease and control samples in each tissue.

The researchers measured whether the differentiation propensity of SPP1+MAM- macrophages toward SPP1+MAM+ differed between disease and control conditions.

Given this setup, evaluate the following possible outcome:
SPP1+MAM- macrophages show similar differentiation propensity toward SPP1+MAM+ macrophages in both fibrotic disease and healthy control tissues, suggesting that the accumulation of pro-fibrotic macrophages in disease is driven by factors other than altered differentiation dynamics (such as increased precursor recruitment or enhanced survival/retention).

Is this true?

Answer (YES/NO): NO